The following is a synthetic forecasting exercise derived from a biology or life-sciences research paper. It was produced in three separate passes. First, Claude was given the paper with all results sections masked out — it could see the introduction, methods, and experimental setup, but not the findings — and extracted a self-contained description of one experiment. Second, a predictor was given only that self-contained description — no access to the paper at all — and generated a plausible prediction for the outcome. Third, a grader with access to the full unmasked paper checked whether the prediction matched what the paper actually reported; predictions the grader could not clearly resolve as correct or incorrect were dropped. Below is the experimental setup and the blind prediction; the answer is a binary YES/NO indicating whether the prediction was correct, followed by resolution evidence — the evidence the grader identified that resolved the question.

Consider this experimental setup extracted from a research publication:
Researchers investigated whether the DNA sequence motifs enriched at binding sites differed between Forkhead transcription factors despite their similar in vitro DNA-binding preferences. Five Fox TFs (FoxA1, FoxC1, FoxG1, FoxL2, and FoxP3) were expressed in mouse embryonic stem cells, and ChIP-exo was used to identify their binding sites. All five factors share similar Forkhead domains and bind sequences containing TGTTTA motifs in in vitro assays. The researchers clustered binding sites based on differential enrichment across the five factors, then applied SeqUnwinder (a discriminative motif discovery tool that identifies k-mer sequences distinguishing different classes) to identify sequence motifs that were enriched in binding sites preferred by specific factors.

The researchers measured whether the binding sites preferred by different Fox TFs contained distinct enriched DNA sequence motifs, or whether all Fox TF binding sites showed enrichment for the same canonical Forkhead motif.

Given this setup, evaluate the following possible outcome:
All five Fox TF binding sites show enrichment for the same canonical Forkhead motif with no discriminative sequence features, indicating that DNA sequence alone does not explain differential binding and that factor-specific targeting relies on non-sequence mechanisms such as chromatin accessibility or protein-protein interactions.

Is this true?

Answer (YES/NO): NO